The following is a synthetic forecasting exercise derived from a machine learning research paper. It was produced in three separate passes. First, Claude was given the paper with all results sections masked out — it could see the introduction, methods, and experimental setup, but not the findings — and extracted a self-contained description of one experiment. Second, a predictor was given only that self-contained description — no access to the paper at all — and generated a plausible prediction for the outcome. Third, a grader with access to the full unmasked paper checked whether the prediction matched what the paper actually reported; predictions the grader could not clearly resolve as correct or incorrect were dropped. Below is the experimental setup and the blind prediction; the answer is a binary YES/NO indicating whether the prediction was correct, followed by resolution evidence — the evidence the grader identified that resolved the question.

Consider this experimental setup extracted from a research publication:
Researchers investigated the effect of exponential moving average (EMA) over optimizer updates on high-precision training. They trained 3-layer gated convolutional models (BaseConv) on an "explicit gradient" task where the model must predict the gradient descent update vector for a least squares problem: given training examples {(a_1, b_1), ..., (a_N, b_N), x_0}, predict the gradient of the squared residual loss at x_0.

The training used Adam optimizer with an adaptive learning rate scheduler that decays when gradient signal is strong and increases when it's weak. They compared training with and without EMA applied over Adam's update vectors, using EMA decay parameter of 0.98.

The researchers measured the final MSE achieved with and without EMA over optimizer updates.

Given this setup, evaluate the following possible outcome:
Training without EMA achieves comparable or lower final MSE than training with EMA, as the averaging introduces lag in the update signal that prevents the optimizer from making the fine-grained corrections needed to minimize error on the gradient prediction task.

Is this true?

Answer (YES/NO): NO